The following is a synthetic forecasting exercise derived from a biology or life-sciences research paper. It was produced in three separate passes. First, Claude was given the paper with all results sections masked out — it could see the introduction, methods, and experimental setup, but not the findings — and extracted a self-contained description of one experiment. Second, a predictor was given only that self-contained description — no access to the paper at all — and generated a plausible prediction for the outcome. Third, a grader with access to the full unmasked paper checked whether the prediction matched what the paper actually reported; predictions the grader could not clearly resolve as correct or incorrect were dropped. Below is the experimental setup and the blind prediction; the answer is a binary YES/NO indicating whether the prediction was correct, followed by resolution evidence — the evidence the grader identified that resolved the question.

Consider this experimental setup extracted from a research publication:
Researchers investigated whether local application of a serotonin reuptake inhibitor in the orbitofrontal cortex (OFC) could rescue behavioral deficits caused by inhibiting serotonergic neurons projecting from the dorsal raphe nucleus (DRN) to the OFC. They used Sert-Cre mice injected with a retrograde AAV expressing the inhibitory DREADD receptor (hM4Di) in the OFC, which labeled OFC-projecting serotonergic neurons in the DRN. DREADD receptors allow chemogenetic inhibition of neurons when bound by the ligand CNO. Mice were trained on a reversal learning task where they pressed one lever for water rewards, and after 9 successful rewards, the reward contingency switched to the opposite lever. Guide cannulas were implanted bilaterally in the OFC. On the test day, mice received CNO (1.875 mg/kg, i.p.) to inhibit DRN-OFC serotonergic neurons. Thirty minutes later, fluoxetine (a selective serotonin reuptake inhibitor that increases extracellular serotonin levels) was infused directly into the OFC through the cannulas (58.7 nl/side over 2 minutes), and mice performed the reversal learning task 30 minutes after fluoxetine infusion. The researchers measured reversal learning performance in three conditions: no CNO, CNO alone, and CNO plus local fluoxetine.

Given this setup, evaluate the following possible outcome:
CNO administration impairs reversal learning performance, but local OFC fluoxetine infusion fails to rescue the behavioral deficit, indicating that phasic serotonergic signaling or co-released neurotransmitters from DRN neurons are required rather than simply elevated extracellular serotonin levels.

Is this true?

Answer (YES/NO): NO